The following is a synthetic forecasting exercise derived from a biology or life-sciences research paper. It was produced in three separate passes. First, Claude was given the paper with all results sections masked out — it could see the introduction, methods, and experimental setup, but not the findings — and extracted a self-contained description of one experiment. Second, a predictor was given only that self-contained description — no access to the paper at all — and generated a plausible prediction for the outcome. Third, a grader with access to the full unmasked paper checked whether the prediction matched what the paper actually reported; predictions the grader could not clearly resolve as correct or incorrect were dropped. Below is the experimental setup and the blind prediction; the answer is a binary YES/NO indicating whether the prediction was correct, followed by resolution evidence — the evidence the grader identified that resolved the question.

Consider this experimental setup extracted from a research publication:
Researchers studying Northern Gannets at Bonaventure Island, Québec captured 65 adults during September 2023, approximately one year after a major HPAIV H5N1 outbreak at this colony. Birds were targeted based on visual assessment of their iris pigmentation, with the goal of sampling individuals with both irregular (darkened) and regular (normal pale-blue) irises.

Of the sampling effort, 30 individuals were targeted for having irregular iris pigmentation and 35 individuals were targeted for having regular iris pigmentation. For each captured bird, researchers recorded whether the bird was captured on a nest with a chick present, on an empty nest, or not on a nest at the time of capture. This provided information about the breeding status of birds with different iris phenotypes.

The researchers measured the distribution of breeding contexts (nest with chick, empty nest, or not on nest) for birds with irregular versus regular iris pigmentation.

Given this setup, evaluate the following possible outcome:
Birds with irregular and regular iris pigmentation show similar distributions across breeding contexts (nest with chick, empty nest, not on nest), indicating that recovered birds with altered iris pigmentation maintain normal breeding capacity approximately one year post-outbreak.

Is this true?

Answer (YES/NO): NO